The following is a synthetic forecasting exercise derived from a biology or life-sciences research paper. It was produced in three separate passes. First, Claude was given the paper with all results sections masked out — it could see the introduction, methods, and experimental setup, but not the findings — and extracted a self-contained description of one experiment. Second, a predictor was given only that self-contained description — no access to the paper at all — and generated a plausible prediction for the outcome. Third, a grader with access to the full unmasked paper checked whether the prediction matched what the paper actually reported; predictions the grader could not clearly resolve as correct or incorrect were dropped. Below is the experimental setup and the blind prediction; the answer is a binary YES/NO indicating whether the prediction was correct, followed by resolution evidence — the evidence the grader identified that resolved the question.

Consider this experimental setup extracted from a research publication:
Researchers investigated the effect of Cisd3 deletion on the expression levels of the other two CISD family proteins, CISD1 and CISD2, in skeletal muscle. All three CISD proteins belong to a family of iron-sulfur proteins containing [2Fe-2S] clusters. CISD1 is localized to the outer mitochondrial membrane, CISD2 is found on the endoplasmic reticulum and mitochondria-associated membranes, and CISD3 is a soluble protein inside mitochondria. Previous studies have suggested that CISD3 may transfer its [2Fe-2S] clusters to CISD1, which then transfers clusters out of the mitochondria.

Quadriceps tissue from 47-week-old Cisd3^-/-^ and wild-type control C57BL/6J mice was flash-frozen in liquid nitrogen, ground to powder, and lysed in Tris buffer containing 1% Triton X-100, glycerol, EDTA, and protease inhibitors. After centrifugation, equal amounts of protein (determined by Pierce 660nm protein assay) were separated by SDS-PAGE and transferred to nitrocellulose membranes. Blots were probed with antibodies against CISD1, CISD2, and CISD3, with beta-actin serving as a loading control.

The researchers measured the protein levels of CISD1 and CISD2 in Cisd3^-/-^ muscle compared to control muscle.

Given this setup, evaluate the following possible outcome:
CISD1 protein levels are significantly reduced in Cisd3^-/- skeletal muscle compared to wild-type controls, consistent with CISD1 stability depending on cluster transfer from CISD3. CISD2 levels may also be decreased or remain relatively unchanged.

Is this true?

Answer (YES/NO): NO